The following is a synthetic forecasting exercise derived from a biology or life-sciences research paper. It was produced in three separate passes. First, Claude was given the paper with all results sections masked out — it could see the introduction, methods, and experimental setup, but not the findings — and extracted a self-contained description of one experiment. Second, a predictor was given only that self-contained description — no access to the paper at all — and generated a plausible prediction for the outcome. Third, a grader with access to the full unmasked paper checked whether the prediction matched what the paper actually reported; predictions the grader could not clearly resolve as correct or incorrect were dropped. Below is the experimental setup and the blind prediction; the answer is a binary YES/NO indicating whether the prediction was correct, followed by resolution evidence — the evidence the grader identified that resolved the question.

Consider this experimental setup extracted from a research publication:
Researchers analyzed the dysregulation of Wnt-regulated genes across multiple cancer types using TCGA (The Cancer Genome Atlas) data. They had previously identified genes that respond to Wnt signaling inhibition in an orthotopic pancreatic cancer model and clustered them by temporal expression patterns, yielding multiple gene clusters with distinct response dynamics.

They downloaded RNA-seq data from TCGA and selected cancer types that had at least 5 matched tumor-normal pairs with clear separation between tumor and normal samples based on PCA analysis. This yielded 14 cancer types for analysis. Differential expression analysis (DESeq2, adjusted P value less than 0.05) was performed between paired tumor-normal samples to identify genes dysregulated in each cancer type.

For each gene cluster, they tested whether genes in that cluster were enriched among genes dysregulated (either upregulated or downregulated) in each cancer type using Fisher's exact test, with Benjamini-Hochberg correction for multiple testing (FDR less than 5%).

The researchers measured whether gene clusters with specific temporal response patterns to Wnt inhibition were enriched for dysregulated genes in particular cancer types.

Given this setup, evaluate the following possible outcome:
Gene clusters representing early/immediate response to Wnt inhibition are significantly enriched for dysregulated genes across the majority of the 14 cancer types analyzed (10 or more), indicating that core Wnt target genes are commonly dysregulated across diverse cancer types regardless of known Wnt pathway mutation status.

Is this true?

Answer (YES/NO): NO